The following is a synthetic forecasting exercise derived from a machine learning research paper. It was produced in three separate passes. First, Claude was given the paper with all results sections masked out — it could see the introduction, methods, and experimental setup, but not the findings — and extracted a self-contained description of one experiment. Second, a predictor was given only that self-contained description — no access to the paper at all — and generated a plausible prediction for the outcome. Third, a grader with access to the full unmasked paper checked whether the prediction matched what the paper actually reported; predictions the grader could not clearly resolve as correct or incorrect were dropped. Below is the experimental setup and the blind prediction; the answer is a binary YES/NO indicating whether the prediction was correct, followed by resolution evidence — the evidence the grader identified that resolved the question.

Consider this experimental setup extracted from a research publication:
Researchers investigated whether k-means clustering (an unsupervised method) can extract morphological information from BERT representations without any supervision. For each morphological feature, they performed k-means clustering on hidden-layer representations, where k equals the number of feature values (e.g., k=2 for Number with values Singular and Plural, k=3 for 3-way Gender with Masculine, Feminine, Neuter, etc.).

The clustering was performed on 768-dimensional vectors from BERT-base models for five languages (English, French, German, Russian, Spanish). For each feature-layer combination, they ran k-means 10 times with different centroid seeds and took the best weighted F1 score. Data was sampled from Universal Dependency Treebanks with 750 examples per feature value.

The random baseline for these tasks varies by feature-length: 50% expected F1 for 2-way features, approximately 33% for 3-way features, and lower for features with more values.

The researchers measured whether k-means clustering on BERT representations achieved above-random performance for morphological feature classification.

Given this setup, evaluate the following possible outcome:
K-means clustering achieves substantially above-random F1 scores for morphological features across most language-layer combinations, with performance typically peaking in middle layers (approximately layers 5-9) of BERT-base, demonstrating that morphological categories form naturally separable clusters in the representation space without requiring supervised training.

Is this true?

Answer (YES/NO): NO